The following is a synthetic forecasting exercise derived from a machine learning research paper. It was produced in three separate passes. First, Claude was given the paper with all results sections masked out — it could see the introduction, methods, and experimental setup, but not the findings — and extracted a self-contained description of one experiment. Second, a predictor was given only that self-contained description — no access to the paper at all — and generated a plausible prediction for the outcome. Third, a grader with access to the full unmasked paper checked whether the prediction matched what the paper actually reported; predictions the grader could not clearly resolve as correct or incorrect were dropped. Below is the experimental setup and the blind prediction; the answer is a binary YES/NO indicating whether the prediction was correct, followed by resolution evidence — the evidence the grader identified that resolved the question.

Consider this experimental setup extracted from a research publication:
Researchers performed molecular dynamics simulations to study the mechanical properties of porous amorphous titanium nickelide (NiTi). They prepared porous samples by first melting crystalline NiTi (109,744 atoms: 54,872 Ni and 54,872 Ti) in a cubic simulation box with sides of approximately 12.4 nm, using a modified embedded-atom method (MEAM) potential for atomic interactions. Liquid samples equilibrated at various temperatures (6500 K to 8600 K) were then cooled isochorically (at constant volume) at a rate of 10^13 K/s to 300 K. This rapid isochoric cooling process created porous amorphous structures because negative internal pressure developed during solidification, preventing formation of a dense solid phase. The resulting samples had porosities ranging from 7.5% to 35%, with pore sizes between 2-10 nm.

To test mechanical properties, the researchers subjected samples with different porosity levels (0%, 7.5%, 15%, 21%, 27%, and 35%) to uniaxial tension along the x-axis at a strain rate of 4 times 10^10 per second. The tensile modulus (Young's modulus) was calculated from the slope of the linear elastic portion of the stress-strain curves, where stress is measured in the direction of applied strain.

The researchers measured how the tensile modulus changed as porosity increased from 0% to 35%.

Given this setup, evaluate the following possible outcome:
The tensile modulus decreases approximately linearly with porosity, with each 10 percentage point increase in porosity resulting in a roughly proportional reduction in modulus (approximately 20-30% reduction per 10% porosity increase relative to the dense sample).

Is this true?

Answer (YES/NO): NO